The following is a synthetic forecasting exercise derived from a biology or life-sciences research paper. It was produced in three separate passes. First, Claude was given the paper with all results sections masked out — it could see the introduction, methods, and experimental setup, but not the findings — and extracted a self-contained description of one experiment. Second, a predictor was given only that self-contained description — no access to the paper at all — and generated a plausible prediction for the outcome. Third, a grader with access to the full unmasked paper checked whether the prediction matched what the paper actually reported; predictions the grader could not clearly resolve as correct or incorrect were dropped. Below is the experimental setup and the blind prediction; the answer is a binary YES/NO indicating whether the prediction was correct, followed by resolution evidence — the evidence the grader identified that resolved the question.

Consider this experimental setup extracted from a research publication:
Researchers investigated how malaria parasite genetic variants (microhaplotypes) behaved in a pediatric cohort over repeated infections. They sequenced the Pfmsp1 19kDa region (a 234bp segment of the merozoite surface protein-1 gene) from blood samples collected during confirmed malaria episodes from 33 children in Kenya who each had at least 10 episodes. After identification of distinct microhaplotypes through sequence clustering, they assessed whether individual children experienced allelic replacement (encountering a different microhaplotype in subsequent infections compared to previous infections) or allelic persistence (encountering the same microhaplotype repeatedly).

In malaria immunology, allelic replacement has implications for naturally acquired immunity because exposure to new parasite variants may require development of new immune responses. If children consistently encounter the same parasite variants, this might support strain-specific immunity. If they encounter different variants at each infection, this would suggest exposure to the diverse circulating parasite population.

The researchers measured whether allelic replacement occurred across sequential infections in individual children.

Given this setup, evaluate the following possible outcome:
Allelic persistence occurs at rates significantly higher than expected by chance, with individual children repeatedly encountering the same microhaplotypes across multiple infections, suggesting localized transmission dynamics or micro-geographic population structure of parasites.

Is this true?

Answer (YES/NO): NO